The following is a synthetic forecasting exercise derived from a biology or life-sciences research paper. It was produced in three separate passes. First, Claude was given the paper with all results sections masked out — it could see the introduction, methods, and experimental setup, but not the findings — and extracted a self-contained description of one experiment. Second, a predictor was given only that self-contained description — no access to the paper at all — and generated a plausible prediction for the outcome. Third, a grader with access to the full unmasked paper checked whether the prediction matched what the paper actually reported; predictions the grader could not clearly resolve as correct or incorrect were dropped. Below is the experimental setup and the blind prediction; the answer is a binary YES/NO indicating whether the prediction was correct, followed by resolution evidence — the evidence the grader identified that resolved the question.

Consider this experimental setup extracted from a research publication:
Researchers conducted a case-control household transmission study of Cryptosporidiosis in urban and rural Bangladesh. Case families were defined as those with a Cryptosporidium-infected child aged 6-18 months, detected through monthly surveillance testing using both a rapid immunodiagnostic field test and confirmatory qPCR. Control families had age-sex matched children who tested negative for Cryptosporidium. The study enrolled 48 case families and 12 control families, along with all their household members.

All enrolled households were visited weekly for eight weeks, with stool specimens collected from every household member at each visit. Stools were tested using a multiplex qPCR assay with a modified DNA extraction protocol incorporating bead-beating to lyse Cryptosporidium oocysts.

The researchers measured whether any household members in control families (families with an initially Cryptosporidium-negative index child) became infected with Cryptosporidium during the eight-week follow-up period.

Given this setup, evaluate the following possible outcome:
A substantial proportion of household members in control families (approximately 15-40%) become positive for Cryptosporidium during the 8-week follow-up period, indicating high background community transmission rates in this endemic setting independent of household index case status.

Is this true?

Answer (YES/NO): NO